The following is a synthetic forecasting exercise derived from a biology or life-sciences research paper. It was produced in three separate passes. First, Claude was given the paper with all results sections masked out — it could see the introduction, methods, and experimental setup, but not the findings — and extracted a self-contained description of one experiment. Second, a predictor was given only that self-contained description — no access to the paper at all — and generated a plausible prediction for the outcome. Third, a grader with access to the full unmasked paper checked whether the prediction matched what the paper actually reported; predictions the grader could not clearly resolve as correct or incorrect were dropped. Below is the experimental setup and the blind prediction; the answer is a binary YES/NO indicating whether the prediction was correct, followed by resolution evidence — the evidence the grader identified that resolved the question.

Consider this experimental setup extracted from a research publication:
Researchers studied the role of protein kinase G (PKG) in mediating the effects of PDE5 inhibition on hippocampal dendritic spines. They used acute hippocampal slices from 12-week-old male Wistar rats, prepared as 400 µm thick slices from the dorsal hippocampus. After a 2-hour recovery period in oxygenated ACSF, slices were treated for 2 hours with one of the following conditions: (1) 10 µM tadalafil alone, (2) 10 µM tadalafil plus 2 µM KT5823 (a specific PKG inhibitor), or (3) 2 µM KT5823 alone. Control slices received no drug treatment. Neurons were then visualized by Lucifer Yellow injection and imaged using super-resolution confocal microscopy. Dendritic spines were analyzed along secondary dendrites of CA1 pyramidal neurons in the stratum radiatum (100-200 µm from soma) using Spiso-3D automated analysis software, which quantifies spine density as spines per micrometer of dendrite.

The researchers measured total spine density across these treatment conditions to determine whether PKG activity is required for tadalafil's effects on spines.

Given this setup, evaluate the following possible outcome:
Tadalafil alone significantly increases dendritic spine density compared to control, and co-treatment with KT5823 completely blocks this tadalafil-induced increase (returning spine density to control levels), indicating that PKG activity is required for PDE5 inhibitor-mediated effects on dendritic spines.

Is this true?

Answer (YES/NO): NO